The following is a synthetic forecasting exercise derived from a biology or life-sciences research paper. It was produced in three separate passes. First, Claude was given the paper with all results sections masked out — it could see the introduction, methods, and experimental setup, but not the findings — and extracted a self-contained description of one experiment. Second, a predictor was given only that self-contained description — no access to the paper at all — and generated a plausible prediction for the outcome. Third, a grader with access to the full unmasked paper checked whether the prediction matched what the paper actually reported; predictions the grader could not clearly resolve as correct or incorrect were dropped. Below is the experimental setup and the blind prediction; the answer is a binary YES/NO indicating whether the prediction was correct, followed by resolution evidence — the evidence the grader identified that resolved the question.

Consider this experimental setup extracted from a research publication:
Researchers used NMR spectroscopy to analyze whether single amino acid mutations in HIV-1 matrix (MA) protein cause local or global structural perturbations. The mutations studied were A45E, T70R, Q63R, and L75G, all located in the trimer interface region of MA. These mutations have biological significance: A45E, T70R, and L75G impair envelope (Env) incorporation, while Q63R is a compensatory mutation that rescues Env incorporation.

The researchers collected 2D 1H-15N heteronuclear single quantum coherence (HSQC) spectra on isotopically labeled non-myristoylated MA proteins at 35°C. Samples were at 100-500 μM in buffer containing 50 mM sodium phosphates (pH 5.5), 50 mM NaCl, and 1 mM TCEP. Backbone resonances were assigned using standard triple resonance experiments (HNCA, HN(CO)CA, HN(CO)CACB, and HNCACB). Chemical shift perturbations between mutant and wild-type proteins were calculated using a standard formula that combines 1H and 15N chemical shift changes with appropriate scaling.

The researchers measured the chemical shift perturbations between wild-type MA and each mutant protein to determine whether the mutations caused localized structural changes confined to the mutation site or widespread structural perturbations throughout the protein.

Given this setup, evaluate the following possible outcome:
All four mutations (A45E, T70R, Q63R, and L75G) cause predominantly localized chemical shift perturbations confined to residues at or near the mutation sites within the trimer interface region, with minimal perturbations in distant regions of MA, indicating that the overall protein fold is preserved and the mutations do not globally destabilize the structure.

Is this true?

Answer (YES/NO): NO